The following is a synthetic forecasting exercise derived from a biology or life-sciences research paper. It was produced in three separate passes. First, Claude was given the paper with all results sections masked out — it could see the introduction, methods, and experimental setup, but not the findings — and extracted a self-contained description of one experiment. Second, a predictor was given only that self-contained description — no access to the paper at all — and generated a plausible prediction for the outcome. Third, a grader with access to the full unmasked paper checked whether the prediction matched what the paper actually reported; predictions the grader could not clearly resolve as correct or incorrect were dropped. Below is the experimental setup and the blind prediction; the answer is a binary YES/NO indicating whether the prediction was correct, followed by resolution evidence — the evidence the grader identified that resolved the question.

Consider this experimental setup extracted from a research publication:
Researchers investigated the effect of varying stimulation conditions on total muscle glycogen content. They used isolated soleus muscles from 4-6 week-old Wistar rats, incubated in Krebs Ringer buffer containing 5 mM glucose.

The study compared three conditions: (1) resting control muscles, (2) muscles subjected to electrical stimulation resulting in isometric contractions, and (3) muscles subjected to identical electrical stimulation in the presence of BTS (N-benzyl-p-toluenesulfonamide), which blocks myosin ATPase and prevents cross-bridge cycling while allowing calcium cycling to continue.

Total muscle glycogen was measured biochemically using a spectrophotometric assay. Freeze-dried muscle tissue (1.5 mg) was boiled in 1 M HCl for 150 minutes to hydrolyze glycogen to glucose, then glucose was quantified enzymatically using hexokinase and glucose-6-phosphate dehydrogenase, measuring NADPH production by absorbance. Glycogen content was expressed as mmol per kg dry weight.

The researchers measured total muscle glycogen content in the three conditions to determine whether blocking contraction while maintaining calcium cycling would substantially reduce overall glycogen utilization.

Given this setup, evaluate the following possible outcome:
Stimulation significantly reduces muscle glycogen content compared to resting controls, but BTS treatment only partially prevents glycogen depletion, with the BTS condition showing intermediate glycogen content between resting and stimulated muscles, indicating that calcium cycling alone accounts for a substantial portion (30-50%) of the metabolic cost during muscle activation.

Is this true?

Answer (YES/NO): YES